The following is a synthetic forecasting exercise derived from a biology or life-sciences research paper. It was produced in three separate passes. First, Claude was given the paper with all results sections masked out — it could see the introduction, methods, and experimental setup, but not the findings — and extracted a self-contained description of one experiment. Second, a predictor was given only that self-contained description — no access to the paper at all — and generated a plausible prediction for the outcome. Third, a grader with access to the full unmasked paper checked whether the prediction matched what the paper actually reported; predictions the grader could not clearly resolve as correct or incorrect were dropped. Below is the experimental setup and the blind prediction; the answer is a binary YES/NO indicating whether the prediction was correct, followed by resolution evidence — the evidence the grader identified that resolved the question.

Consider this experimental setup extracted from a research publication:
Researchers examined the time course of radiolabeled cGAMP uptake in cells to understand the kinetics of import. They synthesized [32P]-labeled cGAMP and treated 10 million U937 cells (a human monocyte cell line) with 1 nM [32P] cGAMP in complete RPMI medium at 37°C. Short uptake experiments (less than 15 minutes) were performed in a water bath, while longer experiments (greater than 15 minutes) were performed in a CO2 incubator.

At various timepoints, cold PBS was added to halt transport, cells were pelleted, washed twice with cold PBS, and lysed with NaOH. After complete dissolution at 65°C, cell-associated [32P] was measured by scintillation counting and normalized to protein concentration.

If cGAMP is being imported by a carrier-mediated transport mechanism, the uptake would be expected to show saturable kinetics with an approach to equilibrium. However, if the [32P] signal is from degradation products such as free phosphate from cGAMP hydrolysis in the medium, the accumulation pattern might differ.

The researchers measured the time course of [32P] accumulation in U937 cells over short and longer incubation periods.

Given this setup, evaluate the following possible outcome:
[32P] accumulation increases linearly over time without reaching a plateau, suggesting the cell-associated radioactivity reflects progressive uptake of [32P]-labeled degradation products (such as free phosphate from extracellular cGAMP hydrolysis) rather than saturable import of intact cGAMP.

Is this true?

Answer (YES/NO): NO